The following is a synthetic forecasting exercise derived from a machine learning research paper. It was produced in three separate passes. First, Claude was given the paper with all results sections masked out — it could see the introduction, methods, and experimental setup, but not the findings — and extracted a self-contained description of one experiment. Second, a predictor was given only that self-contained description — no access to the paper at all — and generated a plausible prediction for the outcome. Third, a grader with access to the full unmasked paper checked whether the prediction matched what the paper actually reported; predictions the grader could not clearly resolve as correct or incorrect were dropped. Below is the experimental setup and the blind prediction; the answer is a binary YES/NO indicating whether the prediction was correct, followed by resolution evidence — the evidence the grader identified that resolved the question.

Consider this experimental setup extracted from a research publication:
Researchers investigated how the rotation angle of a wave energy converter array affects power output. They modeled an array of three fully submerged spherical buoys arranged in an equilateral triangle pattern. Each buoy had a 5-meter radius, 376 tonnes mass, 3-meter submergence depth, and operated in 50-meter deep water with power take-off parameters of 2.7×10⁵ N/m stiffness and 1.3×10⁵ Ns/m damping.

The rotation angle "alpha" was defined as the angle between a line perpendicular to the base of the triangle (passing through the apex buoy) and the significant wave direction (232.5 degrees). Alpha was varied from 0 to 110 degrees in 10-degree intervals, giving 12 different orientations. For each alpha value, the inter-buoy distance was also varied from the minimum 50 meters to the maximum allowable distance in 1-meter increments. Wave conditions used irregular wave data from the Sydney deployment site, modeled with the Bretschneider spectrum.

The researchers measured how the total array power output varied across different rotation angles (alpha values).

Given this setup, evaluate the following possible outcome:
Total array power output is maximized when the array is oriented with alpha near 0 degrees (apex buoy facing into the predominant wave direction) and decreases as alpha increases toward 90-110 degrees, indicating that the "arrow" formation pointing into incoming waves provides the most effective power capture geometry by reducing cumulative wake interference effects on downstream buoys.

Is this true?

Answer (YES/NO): NO